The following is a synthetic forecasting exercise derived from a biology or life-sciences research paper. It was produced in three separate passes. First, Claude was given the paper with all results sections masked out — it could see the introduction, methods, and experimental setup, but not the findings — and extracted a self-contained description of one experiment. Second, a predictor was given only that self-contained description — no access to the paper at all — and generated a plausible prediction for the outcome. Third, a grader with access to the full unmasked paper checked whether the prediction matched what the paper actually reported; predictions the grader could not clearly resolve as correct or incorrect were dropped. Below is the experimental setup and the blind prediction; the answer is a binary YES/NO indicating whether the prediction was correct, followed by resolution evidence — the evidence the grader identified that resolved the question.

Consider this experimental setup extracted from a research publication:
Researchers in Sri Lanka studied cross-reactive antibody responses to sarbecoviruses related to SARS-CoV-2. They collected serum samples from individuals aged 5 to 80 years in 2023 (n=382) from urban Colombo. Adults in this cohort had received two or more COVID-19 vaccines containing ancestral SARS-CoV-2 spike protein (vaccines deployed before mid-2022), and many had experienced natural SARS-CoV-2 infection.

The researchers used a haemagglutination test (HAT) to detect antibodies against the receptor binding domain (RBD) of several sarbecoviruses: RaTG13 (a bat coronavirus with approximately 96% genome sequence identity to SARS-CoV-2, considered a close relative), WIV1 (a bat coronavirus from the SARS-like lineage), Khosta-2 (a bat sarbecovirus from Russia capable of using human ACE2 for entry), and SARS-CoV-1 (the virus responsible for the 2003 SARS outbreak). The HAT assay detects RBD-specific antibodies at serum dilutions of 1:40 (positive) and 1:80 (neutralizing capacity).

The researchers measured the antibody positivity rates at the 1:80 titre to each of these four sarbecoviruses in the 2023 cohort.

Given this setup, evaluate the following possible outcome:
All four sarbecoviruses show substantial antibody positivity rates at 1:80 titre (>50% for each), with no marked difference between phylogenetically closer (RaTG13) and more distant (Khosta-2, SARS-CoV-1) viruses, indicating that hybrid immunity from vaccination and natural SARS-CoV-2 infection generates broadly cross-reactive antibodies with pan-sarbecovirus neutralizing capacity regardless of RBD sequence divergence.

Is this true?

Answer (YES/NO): NO